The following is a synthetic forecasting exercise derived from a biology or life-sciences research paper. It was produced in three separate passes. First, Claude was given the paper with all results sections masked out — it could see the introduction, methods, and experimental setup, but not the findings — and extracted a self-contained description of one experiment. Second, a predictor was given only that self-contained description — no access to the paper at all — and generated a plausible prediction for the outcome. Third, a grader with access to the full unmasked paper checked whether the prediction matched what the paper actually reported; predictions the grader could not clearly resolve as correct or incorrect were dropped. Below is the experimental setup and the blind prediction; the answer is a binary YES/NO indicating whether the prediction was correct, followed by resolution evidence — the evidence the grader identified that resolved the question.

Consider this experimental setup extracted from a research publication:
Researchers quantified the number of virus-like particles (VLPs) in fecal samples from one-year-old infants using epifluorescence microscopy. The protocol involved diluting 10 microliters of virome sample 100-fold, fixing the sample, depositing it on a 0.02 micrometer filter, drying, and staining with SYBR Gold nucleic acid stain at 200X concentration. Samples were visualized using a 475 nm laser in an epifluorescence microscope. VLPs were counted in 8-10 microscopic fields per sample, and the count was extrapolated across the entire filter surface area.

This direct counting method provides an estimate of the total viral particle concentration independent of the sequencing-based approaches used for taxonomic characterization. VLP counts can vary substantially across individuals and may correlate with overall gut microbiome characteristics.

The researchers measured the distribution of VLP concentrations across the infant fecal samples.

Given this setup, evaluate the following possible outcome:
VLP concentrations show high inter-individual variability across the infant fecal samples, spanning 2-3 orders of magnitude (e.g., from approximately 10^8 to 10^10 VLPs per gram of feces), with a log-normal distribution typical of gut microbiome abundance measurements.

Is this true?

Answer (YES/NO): NO